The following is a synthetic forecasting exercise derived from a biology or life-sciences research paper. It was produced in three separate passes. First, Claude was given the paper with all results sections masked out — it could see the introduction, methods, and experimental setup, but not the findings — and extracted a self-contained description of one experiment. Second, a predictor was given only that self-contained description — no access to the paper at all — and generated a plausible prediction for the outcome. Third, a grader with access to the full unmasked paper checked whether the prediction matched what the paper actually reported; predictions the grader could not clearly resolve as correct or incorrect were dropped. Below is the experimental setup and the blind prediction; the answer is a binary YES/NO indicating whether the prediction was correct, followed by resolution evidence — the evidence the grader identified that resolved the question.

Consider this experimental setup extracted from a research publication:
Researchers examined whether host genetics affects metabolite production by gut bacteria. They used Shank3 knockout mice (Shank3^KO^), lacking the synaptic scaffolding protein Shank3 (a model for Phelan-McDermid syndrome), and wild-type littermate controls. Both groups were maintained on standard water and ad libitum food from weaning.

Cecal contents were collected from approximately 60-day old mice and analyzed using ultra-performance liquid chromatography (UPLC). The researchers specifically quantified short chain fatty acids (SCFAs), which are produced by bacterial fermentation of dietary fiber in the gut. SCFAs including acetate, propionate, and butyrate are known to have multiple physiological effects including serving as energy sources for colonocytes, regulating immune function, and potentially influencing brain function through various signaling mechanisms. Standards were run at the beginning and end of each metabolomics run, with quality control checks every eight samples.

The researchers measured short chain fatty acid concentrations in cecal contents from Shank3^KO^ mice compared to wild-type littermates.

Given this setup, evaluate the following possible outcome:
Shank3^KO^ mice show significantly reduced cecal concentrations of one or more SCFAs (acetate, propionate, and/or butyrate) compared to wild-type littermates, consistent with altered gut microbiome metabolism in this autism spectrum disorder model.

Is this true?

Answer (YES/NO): YES